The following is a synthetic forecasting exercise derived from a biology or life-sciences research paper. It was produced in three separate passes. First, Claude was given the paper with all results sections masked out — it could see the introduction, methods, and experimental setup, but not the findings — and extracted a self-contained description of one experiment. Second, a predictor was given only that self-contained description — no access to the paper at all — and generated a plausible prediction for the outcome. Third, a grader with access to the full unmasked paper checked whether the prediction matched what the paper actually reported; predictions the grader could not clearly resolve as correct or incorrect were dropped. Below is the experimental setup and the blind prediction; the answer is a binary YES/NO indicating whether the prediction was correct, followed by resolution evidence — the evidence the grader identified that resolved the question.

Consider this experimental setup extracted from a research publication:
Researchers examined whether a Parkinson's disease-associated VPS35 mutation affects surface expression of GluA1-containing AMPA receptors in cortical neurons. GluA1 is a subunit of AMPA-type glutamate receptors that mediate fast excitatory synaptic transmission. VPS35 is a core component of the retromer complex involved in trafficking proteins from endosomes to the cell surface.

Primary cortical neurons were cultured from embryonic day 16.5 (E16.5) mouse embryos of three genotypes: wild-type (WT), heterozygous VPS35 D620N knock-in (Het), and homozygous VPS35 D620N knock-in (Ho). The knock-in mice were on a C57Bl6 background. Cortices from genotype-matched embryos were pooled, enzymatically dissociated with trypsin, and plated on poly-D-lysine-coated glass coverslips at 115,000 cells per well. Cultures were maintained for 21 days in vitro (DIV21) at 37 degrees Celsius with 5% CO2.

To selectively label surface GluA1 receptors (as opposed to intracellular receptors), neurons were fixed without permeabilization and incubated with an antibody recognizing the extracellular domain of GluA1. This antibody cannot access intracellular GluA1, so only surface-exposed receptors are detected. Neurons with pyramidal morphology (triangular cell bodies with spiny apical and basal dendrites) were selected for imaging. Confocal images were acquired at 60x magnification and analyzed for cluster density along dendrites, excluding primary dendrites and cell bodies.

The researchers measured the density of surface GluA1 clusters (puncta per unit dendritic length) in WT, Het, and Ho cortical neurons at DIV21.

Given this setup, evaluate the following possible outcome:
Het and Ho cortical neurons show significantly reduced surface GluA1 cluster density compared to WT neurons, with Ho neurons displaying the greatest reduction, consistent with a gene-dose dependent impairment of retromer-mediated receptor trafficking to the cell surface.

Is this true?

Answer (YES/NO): NO